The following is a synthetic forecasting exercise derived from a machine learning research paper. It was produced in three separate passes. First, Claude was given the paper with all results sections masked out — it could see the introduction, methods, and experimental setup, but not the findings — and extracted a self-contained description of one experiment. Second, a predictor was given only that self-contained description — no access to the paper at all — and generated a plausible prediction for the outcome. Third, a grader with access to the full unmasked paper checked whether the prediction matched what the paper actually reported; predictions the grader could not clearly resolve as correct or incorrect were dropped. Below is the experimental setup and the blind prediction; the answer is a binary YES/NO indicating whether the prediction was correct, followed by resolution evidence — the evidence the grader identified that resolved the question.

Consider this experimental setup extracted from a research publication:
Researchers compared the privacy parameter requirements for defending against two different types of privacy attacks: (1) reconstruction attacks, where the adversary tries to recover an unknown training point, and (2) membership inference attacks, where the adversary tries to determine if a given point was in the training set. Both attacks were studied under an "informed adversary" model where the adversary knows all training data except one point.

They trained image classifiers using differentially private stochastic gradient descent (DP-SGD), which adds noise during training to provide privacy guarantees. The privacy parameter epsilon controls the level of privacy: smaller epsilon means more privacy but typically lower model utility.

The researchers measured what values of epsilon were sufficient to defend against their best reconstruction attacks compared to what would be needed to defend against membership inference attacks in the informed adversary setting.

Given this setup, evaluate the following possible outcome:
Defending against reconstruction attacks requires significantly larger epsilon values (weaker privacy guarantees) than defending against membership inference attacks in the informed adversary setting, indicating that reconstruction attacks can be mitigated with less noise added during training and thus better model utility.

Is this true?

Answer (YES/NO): YES